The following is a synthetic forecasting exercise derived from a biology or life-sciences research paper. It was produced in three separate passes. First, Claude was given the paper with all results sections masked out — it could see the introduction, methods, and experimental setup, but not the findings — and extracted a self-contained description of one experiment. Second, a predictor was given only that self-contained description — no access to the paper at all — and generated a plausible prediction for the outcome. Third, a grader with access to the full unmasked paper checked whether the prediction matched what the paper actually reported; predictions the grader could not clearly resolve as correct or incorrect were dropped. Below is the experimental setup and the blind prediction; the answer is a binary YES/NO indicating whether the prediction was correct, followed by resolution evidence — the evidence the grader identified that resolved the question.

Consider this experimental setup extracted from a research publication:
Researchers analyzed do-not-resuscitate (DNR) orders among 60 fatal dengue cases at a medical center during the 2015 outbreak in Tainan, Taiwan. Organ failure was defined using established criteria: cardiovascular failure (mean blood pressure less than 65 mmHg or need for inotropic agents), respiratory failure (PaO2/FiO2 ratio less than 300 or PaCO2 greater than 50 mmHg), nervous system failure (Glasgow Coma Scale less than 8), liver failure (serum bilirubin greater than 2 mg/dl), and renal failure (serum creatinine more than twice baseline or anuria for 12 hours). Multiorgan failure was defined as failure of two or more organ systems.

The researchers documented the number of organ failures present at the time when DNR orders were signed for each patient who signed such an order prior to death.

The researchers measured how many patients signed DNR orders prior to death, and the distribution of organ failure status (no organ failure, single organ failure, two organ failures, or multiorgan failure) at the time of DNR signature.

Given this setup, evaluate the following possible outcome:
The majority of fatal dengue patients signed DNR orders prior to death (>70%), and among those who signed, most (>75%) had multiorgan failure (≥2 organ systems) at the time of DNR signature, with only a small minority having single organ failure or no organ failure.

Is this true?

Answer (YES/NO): NO